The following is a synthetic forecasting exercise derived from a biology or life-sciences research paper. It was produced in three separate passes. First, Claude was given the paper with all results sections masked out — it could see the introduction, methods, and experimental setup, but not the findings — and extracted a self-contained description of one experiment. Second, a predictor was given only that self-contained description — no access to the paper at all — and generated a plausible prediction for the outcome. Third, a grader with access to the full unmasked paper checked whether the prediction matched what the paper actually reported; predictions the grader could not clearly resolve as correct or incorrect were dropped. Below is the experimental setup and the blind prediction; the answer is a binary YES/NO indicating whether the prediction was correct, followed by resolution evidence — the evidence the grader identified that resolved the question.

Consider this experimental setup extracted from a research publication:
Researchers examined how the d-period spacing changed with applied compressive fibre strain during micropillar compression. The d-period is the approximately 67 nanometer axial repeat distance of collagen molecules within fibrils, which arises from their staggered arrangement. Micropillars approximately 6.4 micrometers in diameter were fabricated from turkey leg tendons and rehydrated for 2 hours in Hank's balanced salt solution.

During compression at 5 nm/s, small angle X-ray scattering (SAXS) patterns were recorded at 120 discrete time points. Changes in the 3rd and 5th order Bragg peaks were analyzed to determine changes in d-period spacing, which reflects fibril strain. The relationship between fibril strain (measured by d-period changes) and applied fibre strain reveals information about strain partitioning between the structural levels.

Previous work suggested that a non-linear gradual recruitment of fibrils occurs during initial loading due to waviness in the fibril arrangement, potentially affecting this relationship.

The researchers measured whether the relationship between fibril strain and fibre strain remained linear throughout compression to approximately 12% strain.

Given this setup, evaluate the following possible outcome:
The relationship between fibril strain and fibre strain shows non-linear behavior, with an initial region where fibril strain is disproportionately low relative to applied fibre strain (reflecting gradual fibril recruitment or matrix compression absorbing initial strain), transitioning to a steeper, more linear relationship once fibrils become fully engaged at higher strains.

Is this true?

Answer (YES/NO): YES